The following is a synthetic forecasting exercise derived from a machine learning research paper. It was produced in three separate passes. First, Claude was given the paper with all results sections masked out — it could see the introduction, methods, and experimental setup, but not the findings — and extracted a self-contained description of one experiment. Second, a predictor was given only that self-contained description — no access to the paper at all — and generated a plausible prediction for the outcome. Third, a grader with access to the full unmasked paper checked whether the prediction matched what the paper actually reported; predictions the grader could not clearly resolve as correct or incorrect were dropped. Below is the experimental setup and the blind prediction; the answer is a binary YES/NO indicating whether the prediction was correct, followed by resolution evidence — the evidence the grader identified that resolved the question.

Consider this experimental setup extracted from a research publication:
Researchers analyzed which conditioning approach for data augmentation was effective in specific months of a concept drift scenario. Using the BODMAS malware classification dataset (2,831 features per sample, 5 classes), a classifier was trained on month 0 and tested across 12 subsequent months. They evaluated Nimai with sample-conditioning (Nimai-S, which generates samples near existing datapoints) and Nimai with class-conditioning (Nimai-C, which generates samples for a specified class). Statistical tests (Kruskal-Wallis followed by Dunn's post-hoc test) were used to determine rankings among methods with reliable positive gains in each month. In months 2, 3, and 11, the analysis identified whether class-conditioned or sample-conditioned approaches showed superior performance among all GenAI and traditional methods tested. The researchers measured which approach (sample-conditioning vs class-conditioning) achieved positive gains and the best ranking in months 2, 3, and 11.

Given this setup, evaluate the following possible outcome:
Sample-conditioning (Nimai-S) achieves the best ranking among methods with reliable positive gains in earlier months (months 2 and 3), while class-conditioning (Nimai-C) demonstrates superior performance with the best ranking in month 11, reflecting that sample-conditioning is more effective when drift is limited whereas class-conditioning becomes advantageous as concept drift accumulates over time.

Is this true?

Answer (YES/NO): NO